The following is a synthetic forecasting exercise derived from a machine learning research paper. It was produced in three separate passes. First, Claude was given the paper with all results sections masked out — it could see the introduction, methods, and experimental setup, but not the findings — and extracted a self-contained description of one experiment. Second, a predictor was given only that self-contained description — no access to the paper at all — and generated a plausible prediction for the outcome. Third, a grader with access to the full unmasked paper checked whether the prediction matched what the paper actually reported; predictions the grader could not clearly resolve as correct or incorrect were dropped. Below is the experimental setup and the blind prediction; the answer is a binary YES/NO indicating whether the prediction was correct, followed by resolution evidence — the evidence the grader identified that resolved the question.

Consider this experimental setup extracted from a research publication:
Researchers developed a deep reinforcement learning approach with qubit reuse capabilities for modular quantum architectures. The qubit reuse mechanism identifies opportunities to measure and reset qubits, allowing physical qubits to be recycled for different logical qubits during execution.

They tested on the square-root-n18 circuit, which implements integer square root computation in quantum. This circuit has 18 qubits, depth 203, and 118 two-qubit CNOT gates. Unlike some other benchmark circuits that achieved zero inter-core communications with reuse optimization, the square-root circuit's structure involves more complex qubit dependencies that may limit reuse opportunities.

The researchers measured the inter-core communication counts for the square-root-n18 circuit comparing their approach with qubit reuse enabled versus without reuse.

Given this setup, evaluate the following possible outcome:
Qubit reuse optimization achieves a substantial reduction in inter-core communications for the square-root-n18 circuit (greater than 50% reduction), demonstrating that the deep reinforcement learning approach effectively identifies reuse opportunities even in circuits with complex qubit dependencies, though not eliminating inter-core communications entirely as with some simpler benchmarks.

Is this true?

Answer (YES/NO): NO